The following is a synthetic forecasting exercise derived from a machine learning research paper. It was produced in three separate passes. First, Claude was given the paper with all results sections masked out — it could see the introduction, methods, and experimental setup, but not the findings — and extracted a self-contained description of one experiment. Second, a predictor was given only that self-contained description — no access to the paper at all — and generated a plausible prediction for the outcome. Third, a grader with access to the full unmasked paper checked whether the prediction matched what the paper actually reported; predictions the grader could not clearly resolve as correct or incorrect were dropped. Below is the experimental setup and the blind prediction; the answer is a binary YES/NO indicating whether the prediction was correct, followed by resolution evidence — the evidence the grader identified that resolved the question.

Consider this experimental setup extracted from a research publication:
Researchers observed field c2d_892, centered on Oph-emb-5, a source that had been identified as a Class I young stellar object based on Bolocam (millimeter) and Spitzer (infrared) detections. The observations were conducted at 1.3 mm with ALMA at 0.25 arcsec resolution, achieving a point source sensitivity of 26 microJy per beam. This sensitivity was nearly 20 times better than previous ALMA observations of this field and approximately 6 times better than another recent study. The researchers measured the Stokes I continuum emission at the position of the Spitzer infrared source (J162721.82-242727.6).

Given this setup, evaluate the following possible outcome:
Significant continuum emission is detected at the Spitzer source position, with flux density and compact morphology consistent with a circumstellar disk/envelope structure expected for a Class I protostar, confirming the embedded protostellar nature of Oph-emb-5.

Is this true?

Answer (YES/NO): NO